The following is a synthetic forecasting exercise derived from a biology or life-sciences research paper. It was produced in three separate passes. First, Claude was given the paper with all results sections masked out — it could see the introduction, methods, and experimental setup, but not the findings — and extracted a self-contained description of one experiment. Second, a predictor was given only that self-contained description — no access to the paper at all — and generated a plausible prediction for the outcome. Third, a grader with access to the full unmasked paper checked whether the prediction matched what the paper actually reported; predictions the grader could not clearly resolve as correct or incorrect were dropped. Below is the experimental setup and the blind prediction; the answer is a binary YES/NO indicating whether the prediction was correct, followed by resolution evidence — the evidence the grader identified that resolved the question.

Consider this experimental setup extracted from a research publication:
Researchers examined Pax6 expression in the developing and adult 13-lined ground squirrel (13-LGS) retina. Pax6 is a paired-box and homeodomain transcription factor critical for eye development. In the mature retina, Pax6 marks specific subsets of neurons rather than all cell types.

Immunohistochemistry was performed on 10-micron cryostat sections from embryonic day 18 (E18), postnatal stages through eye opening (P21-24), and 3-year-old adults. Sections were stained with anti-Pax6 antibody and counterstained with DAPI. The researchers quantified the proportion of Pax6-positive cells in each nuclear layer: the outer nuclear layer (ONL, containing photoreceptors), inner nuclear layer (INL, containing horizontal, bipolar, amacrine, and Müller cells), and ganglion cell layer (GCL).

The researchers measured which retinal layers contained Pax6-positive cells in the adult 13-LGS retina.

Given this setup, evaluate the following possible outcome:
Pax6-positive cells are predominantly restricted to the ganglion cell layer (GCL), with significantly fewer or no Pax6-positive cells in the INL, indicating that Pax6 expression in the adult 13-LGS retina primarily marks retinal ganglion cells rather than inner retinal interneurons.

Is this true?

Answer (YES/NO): NO